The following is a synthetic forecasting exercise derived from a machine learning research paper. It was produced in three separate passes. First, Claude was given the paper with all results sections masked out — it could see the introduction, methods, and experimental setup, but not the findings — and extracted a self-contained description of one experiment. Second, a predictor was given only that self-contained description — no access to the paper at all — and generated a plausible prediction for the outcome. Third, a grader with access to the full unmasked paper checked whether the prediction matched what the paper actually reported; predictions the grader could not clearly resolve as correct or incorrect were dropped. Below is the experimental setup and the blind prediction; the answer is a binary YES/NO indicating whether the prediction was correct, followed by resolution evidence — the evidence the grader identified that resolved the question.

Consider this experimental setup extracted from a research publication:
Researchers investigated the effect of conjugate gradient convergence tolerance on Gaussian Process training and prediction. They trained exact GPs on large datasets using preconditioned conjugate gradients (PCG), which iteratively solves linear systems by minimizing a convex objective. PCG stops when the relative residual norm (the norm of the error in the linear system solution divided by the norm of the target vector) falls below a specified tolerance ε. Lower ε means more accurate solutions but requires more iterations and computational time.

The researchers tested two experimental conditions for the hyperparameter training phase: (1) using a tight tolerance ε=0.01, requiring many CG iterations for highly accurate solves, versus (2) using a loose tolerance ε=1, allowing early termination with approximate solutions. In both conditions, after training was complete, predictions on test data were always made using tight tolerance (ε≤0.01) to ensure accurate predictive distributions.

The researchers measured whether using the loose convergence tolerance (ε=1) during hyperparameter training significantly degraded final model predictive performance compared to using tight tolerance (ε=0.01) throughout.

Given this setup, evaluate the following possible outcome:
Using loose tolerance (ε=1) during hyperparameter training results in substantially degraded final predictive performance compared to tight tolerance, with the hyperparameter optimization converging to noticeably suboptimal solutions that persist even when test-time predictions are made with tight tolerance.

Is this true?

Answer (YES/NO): NO